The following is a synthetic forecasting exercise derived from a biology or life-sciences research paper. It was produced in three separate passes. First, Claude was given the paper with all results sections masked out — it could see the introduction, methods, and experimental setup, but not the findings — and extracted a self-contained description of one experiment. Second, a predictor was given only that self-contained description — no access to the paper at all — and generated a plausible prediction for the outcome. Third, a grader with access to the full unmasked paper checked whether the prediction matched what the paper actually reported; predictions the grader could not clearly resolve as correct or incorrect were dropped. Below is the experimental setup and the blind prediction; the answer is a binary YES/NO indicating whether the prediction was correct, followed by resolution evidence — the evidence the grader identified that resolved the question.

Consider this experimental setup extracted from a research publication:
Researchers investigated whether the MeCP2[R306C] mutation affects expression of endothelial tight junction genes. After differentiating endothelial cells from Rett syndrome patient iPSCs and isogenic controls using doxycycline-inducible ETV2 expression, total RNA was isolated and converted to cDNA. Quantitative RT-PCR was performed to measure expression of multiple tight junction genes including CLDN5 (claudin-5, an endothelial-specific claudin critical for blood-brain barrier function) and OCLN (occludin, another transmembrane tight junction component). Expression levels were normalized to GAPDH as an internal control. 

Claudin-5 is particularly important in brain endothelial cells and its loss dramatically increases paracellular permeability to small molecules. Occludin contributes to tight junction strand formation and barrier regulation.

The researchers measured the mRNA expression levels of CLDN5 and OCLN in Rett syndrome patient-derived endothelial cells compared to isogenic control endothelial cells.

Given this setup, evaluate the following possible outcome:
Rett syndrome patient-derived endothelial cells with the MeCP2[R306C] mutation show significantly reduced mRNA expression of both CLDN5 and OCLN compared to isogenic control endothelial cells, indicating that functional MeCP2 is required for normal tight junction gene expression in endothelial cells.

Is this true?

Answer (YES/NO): YES